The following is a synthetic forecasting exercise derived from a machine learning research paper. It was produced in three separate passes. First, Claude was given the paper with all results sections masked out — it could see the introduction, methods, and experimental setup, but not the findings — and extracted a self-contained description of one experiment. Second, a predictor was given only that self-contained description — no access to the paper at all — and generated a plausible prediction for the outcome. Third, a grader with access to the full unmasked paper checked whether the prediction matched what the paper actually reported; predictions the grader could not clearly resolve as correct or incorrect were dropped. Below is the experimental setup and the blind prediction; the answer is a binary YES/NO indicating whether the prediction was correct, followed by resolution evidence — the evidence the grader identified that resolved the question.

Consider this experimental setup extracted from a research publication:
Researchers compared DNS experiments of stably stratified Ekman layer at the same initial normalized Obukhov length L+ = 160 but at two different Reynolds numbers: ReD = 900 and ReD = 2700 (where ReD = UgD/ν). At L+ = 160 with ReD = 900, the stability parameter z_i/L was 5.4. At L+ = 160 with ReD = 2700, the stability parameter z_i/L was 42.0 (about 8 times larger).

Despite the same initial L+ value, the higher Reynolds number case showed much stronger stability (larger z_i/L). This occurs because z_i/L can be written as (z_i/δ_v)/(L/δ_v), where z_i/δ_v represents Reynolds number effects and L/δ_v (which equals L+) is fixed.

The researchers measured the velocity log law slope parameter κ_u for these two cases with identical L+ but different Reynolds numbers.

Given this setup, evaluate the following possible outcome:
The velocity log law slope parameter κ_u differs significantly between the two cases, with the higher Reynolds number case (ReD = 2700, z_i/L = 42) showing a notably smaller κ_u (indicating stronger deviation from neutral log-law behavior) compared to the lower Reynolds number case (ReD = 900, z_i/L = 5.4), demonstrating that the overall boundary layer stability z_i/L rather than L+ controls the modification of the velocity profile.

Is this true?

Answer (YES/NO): YES